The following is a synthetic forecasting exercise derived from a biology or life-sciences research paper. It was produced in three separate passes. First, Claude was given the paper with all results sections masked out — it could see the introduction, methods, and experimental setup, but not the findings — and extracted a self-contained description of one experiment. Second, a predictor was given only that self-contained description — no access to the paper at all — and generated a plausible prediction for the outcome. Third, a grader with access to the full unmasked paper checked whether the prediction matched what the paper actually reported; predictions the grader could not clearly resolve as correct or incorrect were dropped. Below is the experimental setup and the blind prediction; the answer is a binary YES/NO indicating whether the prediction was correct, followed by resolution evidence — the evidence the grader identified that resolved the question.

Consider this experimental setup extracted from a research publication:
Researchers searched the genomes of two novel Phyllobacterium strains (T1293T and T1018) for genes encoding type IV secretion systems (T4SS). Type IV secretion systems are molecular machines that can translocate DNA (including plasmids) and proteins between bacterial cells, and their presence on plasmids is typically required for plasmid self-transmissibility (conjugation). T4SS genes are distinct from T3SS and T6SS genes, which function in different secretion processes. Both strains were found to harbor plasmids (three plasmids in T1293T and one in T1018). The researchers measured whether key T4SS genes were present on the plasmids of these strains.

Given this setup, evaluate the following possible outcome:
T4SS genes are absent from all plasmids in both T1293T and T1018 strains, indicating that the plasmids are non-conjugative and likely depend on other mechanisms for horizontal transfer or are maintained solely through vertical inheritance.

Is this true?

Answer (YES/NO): YES